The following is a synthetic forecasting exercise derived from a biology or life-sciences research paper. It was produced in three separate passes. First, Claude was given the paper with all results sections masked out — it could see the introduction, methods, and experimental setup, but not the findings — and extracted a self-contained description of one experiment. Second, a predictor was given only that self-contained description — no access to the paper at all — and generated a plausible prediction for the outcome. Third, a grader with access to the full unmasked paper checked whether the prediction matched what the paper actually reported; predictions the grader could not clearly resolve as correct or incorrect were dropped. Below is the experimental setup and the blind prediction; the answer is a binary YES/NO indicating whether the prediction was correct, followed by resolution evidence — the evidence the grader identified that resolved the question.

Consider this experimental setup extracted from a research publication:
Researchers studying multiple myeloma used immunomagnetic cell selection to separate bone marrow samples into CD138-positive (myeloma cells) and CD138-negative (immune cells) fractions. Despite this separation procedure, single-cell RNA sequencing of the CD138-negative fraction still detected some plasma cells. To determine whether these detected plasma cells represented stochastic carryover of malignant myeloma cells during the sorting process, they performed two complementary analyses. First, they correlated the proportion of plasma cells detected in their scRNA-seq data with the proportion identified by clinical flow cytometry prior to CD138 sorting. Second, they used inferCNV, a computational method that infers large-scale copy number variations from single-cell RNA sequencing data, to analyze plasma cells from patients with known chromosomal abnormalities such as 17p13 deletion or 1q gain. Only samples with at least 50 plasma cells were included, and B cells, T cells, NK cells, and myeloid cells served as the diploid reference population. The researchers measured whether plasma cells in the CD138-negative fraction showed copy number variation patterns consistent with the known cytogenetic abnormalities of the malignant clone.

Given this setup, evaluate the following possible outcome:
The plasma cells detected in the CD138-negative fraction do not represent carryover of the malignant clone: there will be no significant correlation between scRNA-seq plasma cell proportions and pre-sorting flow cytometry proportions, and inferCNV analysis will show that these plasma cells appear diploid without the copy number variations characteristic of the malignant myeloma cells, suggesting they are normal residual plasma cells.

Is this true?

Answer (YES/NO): NO